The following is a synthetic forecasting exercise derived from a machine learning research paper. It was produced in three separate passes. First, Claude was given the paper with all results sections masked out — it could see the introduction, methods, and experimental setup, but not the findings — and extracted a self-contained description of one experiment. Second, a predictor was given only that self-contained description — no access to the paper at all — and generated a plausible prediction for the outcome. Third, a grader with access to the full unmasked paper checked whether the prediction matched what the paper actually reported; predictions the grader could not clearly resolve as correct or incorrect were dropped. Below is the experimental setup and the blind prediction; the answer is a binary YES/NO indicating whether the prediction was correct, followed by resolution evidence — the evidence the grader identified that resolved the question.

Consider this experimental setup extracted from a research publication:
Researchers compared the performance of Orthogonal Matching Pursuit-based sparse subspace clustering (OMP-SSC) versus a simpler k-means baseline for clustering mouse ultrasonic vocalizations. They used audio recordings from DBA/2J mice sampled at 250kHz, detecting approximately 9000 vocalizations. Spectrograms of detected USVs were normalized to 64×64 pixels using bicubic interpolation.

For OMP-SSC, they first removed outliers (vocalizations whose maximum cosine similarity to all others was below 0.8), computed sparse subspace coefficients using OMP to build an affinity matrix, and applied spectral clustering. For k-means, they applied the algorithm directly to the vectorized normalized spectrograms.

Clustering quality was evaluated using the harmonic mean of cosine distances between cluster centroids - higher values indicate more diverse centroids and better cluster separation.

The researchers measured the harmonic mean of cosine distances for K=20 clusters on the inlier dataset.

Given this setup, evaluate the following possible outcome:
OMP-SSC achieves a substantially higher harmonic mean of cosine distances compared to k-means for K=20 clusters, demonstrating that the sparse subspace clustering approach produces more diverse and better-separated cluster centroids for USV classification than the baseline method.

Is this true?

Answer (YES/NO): NO